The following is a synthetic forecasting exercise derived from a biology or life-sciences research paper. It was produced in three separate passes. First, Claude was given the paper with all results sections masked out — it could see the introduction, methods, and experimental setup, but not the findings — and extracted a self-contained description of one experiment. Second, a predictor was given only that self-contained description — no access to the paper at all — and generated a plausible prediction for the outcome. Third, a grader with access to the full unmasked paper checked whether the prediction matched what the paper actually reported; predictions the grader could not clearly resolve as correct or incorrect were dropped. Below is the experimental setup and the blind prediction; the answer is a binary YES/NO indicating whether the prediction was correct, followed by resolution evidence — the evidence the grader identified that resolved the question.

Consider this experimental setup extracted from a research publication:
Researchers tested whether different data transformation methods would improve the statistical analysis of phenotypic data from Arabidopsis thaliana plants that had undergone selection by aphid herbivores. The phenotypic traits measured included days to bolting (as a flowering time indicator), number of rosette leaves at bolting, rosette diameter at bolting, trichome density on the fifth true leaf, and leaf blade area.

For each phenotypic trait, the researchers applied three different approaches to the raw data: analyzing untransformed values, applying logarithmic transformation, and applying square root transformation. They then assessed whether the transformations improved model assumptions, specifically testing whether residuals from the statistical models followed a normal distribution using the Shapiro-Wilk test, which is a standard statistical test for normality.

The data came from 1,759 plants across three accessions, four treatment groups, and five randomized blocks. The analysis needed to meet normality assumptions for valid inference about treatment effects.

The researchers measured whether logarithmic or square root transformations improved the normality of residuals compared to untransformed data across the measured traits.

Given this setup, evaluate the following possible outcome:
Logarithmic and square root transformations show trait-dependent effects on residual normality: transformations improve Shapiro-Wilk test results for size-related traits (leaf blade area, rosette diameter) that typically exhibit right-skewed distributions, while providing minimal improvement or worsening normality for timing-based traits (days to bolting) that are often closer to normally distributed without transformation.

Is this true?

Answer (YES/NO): NO